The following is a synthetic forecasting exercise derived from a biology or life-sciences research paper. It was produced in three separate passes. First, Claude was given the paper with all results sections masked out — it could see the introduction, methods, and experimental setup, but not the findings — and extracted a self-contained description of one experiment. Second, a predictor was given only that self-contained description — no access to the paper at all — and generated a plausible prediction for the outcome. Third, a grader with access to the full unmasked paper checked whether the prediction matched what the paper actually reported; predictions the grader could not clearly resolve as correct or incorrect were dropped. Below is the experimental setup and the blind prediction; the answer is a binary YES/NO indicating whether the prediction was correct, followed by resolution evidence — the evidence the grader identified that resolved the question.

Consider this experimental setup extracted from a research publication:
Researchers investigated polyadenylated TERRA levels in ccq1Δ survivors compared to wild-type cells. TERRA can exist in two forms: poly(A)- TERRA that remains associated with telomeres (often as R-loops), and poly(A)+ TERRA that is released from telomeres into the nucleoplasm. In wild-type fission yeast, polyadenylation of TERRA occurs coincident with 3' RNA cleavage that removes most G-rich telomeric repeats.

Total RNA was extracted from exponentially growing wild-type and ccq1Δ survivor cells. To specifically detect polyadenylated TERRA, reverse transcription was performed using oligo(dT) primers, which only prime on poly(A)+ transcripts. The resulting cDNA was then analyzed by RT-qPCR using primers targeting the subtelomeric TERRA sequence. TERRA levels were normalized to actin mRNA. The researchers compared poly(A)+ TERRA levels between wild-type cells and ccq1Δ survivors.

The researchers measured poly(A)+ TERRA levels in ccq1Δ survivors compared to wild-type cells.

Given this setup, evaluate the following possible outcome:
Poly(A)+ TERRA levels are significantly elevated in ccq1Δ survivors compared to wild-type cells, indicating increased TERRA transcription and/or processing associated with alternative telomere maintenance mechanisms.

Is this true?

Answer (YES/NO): YES